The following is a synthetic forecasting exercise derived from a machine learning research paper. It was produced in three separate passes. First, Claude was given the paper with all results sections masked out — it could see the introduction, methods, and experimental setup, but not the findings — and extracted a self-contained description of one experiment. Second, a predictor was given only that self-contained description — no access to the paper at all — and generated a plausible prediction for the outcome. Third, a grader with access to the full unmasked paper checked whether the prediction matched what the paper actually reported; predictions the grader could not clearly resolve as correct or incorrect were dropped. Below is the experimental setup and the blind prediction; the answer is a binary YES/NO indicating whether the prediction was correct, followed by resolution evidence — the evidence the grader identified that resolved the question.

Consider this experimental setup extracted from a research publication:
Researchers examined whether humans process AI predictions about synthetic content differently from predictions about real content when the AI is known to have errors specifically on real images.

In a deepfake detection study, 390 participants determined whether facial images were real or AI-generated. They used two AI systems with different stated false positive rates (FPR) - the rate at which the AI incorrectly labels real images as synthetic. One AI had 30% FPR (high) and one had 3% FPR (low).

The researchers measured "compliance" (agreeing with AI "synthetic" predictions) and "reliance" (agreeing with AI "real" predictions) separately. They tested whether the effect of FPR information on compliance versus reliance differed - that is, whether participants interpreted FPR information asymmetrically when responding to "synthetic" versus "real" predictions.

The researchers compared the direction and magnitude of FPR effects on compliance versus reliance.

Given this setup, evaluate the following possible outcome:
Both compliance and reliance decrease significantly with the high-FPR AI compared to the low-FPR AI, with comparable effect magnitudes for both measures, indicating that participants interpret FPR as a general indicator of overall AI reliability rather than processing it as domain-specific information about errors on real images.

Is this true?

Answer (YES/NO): NO